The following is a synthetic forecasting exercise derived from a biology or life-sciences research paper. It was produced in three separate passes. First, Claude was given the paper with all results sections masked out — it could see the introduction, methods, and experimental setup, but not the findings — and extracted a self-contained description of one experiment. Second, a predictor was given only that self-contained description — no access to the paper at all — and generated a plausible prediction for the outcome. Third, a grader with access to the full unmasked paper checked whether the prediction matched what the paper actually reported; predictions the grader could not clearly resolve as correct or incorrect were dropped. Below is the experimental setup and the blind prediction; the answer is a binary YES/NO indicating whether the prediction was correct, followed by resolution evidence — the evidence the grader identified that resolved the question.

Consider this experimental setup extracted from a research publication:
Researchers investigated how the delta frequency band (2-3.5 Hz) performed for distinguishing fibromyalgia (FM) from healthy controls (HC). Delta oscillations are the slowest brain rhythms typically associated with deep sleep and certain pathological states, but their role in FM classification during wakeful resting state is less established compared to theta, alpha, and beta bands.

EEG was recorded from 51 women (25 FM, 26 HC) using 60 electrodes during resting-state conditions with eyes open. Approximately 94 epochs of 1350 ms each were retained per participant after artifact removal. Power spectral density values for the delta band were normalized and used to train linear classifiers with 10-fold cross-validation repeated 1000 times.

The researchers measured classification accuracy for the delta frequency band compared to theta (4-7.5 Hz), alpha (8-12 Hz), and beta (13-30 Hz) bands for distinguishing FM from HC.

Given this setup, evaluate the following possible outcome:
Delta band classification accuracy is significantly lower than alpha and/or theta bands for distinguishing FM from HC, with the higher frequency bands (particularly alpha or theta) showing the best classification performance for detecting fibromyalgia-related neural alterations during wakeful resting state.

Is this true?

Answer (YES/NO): NO